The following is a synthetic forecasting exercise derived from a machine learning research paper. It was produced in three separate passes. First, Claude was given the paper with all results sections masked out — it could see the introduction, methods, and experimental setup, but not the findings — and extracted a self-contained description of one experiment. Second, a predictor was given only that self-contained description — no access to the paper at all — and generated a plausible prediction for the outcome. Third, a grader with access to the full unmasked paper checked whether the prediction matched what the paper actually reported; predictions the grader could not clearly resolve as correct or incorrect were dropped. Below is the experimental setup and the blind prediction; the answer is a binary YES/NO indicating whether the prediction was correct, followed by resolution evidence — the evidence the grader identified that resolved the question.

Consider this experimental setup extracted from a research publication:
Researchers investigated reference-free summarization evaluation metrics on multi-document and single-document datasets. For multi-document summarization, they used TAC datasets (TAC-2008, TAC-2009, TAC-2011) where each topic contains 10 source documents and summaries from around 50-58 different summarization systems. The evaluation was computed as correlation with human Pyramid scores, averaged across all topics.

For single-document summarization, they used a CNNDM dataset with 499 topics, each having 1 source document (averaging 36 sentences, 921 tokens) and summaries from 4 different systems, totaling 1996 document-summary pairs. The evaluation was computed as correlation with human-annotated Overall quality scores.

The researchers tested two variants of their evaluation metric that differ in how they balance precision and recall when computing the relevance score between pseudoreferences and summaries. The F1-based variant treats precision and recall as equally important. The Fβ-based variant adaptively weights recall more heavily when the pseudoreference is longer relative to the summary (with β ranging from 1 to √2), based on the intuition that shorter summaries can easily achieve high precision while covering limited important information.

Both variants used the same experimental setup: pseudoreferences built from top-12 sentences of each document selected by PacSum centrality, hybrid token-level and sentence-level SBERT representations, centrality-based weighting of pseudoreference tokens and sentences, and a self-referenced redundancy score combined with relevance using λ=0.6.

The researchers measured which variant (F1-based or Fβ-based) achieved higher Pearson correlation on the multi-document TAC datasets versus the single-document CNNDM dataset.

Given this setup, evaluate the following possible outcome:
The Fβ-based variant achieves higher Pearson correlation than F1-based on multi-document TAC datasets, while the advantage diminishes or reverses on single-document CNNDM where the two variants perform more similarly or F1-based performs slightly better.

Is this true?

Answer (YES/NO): NO